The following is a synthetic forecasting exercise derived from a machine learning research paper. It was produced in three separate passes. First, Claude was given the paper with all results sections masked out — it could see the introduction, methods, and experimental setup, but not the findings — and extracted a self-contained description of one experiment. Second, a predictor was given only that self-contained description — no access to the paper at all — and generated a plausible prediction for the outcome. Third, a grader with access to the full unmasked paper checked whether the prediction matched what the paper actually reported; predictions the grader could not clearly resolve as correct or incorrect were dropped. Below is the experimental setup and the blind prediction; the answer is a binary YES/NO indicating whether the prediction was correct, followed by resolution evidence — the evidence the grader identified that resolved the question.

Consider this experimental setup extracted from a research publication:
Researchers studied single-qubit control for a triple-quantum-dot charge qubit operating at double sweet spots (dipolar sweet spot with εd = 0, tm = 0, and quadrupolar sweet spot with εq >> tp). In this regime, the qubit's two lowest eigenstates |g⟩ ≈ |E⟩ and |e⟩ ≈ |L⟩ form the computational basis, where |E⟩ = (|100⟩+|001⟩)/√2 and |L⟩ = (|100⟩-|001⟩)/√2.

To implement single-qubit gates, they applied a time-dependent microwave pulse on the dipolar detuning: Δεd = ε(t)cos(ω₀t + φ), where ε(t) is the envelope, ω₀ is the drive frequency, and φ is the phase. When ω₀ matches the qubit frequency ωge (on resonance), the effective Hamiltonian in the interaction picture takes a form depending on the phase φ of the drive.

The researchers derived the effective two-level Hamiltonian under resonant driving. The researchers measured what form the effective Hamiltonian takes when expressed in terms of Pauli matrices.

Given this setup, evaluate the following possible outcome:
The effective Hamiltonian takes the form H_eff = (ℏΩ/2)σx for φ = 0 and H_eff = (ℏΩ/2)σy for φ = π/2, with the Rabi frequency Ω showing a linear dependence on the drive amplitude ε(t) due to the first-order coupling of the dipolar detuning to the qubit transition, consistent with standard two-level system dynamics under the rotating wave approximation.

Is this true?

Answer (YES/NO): NO